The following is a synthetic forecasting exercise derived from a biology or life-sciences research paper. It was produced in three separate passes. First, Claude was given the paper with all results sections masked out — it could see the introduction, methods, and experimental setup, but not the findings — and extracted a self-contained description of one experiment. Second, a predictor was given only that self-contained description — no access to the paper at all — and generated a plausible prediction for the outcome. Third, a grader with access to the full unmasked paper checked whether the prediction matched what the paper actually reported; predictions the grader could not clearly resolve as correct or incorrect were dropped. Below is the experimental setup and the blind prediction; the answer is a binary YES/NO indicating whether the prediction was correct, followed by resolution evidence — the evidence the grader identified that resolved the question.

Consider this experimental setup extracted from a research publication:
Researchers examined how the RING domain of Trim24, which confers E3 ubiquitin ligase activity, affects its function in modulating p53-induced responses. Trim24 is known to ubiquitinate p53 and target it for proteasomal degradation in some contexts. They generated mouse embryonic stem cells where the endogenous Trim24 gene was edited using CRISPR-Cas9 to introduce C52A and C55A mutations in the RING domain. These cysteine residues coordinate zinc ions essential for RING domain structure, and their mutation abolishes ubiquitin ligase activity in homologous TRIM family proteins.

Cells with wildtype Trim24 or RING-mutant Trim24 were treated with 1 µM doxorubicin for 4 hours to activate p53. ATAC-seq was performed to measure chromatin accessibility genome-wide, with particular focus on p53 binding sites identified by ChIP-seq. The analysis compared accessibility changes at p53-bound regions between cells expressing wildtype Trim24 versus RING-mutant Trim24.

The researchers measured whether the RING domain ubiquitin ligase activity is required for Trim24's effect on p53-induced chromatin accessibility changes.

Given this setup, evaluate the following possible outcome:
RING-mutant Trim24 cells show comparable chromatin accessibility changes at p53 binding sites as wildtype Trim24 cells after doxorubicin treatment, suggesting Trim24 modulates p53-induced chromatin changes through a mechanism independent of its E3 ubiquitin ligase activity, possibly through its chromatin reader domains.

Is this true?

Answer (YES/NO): NO